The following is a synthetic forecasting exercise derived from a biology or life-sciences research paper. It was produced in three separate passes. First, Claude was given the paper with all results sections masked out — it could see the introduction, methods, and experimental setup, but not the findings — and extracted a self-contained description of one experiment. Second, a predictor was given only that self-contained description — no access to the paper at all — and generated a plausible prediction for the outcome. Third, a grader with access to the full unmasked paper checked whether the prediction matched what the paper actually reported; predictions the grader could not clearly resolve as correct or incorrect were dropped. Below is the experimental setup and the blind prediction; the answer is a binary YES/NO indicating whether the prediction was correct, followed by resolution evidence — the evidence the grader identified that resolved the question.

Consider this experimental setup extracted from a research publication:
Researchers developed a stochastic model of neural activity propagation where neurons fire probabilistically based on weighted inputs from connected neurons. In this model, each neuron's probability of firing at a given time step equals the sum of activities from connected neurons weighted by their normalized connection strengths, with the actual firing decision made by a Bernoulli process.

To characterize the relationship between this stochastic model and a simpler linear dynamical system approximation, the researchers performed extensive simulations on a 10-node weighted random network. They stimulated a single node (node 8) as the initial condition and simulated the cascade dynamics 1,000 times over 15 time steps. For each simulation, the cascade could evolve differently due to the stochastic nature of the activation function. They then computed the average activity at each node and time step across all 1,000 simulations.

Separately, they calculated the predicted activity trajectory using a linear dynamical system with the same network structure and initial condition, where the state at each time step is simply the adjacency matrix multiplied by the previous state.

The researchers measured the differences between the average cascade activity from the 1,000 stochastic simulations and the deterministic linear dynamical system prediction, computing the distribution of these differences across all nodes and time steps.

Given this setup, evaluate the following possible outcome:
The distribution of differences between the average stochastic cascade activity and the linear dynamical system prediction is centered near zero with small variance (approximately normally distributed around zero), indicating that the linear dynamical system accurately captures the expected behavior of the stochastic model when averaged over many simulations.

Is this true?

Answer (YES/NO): YES